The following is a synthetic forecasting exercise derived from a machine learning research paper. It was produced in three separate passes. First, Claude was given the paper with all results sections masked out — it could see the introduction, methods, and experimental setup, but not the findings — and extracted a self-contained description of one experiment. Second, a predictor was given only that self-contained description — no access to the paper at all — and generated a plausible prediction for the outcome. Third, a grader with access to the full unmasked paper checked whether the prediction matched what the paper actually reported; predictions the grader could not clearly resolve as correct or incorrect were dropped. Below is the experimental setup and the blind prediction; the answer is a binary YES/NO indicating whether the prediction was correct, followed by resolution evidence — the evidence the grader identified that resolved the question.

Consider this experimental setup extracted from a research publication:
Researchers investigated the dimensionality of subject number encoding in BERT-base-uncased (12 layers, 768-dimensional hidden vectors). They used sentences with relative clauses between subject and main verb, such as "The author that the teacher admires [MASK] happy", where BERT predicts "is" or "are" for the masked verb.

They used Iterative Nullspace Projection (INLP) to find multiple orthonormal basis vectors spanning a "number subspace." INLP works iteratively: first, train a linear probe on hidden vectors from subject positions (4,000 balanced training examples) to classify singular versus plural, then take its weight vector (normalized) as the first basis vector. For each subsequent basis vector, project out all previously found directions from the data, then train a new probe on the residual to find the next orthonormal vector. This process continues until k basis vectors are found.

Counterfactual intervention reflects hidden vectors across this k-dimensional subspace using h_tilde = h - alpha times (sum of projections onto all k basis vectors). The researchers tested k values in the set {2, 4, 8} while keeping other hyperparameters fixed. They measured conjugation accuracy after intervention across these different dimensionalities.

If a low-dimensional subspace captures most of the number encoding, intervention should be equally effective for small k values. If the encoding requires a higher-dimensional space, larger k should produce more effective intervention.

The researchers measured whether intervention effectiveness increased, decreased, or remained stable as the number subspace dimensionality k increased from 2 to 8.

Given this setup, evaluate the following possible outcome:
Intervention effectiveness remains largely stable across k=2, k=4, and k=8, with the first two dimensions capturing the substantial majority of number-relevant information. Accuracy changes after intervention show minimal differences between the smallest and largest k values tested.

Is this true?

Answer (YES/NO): NO